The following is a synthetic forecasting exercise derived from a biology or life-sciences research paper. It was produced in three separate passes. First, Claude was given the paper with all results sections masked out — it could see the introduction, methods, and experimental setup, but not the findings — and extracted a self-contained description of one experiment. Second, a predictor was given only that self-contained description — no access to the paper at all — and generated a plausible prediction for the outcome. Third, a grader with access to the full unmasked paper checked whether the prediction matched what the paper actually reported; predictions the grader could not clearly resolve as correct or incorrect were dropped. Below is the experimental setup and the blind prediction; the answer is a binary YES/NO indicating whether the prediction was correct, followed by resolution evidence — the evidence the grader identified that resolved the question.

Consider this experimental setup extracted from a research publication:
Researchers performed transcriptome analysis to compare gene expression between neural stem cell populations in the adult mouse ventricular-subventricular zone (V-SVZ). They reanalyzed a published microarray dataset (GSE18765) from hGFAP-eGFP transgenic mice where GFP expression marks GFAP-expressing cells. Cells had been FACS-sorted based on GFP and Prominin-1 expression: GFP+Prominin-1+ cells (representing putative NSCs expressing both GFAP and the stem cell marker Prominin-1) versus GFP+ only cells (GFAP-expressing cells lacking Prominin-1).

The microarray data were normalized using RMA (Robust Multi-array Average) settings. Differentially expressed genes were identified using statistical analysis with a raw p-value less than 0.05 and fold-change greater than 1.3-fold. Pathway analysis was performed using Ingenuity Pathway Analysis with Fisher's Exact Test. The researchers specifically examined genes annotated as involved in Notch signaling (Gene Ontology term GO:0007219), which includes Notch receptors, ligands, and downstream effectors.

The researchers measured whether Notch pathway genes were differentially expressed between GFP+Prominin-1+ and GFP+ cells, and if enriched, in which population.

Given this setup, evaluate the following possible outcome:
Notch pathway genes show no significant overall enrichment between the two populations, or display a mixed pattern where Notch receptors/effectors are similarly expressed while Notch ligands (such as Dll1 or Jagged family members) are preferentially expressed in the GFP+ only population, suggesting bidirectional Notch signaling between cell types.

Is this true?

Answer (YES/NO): NO